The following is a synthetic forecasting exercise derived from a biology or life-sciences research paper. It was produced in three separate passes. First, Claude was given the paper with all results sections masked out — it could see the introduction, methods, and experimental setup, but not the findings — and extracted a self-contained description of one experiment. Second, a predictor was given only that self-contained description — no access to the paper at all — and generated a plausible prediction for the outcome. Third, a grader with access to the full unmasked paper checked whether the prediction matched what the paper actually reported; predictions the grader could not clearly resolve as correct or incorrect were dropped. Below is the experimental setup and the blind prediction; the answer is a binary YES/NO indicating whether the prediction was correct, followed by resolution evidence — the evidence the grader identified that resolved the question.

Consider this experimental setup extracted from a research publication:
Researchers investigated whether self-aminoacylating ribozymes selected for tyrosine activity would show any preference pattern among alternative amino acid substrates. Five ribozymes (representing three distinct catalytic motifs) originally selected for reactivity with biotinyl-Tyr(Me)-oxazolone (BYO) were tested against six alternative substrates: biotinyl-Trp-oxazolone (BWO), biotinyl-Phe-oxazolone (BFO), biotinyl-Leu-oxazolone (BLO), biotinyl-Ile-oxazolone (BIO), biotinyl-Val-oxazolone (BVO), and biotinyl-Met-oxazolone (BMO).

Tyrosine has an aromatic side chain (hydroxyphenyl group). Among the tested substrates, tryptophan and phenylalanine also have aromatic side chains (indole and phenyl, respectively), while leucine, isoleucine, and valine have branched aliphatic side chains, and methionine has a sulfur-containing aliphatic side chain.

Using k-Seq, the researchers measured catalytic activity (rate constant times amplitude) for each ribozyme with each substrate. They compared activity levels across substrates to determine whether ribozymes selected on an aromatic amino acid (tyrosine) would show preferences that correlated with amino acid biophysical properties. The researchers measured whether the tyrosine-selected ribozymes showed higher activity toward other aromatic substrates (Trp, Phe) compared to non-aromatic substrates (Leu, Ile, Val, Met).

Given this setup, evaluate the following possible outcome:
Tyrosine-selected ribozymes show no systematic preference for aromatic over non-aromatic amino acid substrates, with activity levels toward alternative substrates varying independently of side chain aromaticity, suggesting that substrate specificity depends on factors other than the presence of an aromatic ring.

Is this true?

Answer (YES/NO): NO